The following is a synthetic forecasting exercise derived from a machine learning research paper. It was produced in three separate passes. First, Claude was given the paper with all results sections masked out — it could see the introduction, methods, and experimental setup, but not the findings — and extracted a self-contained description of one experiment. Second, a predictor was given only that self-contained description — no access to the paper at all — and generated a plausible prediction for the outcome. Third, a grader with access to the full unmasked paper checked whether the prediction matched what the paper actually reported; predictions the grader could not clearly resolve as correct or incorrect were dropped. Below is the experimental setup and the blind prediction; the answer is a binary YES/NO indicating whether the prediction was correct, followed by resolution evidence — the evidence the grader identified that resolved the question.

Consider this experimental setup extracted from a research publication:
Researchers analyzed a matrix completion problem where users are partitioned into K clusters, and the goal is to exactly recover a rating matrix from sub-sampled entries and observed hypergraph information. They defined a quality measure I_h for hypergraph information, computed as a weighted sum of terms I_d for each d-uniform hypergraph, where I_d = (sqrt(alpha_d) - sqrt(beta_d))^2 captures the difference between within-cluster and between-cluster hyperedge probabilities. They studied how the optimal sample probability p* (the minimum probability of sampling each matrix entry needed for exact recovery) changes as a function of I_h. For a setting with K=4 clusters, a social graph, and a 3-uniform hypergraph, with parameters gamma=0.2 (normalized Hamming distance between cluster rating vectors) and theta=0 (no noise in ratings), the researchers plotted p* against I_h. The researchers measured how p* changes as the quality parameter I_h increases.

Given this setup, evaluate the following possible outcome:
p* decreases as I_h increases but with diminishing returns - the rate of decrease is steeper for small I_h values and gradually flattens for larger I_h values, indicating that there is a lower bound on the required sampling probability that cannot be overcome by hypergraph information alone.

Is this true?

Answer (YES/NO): NO